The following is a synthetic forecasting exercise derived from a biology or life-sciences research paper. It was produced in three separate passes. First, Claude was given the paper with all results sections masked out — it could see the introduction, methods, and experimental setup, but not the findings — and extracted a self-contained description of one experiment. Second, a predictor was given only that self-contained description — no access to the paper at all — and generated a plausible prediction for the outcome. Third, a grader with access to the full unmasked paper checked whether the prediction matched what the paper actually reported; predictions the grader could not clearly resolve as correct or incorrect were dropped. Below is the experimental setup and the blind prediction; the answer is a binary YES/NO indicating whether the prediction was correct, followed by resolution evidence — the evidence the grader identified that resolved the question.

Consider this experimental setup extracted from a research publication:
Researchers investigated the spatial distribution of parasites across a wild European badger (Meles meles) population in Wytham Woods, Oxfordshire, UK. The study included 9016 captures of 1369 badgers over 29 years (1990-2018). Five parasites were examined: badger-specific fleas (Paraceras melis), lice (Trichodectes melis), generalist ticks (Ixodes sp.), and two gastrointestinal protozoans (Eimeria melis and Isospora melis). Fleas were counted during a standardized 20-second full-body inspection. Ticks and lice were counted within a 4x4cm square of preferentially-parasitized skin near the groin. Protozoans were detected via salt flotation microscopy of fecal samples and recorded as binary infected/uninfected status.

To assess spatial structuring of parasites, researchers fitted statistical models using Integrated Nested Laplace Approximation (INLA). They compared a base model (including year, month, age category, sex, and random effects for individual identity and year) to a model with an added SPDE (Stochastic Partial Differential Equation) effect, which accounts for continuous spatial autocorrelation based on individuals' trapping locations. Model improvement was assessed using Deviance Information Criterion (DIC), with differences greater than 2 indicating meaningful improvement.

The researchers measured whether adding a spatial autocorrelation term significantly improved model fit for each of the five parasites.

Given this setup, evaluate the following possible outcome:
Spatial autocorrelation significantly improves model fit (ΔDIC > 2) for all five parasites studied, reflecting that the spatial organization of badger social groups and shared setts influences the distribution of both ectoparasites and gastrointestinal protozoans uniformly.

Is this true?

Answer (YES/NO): NO